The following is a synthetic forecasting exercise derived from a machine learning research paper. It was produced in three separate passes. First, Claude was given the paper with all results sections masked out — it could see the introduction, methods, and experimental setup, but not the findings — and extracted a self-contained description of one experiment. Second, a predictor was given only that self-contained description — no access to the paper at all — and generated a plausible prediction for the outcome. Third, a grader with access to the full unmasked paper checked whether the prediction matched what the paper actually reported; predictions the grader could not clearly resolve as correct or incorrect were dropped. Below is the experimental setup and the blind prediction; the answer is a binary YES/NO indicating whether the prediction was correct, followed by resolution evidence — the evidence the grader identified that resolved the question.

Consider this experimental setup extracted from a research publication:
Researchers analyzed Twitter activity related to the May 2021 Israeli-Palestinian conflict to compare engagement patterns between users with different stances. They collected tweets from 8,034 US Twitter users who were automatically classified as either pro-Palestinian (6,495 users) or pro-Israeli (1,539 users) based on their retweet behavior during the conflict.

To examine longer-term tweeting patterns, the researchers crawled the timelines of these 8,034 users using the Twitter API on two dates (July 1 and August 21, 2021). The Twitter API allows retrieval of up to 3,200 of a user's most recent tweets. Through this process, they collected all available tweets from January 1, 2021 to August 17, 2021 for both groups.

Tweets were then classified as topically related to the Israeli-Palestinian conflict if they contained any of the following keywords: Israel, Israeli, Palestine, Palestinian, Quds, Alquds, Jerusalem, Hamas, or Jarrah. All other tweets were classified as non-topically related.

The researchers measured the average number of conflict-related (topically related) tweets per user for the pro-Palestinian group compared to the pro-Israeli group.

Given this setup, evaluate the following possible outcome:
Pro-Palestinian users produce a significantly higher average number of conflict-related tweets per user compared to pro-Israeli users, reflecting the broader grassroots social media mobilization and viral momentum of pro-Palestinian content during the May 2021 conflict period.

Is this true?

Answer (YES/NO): NO